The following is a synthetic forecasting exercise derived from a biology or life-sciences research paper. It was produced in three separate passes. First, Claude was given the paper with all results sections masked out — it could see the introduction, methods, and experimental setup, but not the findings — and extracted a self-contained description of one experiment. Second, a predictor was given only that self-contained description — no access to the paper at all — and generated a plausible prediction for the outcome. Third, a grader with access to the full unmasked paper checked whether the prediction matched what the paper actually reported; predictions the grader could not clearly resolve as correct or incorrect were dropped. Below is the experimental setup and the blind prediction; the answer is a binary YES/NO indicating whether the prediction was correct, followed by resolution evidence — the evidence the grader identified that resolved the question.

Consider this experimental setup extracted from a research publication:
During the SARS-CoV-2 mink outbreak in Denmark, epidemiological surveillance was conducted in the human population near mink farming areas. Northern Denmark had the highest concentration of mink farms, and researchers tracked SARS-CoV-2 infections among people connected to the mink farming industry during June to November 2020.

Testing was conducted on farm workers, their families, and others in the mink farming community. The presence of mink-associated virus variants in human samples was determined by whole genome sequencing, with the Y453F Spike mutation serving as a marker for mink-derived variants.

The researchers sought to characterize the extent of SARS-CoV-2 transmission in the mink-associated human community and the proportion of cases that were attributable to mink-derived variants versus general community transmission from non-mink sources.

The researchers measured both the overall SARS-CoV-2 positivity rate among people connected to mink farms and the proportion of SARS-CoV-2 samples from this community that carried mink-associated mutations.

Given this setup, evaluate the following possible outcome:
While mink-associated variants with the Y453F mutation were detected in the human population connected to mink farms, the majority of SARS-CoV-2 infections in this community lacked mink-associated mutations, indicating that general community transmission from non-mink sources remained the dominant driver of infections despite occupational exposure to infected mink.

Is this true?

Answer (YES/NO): YES